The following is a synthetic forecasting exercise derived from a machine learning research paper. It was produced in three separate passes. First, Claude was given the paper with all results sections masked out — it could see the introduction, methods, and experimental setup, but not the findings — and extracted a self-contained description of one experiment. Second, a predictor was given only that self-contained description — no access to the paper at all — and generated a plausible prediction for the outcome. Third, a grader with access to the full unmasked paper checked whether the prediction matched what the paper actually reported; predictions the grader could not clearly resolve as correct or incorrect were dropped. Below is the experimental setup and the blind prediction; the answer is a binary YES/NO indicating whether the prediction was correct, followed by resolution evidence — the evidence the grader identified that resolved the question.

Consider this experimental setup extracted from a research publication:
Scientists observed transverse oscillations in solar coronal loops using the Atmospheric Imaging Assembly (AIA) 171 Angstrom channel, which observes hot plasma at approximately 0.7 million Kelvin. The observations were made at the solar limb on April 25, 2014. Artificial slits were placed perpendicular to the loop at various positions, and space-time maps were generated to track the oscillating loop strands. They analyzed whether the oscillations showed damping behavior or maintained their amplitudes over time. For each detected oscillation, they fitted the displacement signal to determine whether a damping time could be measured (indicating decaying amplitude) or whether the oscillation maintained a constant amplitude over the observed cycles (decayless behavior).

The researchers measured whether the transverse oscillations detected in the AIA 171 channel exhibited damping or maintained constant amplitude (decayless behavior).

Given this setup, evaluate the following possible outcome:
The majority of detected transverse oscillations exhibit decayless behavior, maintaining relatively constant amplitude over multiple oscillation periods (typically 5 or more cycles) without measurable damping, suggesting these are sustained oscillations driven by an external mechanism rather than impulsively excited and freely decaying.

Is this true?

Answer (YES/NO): YES